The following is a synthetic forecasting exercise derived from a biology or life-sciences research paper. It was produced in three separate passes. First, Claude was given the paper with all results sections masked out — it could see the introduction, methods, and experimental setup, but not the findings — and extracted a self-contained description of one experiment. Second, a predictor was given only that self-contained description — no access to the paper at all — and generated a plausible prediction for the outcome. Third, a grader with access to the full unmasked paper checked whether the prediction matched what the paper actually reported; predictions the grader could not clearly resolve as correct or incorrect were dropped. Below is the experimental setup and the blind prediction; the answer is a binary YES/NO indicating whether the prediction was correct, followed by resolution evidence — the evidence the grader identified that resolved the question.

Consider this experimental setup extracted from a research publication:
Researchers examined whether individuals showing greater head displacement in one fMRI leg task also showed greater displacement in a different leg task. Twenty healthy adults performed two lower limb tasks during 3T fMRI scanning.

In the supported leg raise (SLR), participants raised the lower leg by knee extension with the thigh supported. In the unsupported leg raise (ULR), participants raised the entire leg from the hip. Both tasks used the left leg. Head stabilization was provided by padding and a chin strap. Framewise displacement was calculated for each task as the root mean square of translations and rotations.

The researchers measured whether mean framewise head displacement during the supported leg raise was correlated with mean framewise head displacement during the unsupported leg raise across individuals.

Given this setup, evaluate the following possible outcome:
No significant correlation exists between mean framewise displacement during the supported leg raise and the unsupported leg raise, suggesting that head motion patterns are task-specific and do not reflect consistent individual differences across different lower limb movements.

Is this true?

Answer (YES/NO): NO